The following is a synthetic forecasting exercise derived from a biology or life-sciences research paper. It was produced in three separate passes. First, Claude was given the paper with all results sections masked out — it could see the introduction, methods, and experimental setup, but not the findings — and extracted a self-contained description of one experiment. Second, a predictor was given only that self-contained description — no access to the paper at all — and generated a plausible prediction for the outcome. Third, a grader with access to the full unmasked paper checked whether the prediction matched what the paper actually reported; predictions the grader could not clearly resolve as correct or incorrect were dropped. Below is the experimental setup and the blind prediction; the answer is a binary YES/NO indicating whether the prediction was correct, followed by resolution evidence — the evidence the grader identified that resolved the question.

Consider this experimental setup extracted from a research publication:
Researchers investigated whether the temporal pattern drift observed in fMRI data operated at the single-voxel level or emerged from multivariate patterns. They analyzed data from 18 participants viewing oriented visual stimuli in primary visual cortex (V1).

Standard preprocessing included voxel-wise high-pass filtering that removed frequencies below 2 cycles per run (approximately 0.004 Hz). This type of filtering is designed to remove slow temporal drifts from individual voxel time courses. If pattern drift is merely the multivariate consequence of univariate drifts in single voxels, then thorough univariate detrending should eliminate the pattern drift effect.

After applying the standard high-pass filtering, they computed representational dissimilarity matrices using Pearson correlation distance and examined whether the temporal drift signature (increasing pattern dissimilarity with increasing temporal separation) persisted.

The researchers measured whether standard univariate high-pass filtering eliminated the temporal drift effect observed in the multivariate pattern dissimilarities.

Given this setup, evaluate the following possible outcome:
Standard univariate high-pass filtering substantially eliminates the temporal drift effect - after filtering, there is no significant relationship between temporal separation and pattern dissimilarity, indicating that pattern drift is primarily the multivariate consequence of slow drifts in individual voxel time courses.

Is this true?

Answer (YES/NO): NO